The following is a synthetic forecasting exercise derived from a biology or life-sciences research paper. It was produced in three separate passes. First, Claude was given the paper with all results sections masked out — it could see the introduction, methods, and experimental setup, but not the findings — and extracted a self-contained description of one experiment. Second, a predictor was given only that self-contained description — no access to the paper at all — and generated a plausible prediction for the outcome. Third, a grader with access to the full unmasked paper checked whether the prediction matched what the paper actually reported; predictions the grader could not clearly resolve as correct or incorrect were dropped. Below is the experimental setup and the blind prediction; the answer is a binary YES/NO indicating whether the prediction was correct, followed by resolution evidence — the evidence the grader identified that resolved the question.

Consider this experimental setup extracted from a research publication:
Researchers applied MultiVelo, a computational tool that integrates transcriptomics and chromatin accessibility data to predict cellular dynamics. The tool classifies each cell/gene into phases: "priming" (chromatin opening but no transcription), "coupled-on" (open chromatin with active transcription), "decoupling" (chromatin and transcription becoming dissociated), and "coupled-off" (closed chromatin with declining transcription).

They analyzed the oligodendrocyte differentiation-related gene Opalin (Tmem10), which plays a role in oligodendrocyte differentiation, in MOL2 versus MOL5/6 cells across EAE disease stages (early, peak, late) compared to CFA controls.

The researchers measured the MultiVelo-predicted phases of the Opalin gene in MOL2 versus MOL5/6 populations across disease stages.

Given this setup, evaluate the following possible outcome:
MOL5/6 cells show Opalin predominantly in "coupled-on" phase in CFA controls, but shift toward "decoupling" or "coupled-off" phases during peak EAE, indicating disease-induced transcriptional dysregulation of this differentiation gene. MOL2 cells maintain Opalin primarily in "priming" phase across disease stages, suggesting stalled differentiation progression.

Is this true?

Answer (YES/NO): NO